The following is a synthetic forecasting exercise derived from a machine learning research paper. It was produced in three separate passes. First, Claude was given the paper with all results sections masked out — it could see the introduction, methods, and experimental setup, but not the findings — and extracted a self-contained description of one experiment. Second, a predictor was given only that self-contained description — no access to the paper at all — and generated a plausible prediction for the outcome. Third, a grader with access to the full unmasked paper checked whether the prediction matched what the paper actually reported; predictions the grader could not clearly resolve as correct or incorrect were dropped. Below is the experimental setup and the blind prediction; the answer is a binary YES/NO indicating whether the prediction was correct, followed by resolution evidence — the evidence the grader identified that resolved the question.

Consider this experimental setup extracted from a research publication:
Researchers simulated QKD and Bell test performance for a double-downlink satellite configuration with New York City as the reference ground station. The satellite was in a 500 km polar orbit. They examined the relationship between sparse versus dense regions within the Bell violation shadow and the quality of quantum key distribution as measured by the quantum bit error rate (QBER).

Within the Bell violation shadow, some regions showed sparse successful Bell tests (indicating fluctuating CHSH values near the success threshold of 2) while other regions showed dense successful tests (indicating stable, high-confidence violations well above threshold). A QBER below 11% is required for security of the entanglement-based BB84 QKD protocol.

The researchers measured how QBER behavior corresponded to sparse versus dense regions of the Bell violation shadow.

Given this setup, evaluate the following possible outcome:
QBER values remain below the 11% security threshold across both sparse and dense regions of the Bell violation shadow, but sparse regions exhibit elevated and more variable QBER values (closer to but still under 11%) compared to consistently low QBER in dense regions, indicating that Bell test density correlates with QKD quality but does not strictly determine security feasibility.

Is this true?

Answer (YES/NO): NO